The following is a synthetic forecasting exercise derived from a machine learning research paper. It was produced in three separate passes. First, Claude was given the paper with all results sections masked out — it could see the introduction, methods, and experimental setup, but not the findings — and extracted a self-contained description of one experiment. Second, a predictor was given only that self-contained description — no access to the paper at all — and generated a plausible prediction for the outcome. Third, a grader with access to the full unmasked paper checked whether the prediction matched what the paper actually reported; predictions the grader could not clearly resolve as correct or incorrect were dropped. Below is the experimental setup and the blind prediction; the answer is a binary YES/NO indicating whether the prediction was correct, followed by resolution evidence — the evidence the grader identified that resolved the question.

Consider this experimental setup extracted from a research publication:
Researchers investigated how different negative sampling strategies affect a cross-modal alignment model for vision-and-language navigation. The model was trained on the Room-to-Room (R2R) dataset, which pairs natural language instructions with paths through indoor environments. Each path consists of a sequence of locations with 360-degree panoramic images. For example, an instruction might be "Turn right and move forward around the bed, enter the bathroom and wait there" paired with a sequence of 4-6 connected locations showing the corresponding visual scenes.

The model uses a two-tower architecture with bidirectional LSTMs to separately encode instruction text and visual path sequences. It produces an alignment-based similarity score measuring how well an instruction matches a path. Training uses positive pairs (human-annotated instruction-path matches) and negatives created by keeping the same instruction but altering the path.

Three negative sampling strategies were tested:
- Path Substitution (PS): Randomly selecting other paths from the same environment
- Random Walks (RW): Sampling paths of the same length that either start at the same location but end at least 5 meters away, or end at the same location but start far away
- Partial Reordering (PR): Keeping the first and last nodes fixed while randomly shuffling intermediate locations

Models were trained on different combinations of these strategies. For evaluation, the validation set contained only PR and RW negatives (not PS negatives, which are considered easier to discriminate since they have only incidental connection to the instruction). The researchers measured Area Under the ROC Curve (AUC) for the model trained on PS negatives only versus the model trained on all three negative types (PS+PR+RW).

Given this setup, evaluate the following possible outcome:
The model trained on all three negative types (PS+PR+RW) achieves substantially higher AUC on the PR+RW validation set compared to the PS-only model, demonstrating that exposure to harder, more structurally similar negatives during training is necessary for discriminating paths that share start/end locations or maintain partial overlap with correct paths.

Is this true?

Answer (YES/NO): YES